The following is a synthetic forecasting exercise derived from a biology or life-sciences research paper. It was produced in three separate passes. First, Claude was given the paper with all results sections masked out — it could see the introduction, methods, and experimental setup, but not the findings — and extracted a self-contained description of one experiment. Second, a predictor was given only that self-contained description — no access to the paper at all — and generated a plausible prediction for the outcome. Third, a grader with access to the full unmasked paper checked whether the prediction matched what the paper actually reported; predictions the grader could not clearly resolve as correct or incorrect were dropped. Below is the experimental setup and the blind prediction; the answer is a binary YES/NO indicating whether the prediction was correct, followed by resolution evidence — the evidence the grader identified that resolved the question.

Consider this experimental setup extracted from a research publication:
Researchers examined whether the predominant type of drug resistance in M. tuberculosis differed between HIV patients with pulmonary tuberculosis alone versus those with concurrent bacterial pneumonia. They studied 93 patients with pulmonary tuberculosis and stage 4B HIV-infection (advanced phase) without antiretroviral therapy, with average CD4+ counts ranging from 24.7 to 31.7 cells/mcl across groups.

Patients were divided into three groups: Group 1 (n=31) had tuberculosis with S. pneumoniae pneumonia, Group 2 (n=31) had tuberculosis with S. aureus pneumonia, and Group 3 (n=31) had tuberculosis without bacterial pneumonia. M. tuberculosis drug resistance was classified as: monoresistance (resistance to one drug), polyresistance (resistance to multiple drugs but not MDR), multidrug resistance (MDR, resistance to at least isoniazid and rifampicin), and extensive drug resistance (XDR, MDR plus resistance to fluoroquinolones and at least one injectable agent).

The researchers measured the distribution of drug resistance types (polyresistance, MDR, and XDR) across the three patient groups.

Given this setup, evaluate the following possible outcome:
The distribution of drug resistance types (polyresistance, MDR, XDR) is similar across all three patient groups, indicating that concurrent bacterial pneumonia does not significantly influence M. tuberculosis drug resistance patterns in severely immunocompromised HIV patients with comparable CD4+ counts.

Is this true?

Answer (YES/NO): YES